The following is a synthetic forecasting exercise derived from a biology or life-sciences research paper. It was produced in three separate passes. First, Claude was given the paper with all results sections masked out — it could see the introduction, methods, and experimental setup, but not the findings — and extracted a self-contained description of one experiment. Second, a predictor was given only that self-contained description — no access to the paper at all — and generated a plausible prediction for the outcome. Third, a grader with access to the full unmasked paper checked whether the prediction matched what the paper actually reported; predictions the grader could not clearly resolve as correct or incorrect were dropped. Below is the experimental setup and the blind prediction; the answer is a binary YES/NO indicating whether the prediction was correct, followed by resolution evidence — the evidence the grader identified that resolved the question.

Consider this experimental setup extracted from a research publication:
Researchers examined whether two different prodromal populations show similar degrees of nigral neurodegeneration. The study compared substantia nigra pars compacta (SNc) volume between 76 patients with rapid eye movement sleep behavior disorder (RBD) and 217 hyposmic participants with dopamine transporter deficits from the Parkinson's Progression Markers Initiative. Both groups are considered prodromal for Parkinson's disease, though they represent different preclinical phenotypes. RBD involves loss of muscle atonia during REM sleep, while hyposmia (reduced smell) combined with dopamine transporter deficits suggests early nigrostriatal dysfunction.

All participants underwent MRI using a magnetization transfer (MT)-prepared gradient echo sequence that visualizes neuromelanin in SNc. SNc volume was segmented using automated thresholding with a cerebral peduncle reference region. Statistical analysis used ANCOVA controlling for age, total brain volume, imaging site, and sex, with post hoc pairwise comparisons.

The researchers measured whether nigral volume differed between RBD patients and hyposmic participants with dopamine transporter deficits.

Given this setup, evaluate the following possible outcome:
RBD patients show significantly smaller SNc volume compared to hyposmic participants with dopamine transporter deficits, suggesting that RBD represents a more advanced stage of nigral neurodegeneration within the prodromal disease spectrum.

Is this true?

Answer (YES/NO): NO